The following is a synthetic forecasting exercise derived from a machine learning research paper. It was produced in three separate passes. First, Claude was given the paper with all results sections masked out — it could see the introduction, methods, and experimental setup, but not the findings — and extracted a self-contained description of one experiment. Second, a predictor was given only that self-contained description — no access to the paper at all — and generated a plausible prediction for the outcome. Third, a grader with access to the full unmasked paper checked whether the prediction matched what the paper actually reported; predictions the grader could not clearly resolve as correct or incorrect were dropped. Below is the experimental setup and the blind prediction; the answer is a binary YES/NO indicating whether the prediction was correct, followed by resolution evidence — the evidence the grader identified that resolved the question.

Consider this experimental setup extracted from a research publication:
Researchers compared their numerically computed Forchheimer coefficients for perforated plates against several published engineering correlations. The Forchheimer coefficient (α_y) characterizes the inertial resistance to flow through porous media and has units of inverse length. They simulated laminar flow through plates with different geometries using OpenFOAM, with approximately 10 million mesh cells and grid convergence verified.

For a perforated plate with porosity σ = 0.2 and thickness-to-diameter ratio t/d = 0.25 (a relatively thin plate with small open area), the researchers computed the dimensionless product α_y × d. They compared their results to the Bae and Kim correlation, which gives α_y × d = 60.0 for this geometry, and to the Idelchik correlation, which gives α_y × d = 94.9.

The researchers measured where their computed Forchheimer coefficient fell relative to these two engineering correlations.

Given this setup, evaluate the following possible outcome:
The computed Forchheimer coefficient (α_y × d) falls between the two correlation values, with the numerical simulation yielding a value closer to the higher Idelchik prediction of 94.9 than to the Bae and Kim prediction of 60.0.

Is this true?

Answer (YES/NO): NO